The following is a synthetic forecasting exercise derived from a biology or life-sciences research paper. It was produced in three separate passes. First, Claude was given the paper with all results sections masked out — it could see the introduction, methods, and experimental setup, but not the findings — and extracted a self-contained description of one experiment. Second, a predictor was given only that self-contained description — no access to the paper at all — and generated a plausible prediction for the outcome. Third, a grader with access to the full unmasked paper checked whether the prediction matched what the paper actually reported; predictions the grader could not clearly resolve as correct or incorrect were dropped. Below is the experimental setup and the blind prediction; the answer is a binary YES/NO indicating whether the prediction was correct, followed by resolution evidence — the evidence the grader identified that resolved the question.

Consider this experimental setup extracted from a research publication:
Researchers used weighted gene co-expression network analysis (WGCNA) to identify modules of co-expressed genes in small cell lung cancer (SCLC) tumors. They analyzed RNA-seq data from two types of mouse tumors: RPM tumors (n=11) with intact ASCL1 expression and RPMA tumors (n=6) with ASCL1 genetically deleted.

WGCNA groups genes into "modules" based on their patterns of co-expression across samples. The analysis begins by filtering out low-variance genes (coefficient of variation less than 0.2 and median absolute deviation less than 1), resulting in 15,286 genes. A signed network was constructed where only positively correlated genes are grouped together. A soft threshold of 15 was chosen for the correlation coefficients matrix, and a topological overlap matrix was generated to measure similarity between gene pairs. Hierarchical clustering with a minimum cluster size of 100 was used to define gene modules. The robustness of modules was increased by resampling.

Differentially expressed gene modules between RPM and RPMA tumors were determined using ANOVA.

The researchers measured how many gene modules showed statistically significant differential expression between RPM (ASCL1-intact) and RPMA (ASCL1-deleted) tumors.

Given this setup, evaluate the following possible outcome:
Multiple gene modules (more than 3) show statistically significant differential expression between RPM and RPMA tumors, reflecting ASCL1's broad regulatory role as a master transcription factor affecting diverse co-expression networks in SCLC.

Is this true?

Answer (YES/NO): NO